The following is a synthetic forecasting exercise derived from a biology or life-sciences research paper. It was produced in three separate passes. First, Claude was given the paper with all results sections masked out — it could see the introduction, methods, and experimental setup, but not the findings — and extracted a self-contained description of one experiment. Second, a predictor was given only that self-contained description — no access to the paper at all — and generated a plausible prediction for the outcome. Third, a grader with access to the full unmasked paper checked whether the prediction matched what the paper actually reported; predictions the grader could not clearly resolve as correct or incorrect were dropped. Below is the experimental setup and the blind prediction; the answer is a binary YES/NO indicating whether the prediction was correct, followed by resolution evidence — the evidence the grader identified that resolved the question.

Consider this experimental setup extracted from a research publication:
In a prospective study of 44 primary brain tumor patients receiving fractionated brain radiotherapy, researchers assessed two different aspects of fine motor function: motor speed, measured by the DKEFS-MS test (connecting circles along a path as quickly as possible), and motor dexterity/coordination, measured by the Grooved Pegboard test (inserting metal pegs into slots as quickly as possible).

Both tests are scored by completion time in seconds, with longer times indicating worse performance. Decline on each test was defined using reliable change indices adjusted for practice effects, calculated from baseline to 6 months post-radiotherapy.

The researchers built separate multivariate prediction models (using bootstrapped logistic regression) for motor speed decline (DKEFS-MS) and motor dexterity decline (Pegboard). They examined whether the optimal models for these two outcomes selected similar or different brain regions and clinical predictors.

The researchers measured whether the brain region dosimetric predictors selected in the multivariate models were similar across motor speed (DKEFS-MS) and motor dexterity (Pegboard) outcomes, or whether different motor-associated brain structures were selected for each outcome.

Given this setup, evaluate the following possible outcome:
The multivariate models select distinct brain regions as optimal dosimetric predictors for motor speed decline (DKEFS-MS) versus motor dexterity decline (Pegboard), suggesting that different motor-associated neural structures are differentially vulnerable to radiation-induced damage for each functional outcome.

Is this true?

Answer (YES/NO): NO